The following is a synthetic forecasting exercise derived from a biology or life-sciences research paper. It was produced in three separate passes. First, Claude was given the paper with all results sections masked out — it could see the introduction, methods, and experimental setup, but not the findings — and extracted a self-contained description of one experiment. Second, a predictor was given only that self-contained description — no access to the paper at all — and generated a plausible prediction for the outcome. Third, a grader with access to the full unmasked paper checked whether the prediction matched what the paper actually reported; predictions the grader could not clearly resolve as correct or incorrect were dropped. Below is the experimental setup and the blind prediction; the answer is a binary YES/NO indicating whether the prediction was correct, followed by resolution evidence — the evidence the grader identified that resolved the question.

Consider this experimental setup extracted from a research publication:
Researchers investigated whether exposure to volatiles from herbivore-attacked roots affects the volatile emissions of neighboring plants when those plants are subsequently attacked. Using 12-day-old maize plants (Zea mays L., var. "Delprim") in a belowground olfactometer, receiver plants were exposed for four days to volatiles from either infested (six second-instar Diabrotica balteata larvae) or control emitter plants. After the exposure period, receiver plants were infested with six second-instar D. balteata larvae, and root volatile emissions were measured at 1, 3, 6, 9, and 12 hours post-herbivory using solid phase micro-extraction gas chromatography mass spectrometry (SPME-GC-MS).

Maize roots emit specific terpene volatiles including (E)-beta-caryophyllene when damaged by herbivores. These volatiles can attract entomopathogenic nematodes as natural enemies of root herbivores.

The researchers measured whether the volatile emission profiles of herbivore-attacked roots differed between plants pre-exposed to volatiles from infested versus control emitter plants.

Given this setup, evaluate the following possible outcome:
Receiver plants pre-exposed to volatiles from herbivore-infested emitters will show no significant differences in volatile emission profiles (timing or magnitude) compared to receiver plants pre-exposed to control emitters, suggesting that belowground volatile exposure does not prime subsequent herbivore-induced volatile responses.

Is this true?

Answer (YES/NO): YES